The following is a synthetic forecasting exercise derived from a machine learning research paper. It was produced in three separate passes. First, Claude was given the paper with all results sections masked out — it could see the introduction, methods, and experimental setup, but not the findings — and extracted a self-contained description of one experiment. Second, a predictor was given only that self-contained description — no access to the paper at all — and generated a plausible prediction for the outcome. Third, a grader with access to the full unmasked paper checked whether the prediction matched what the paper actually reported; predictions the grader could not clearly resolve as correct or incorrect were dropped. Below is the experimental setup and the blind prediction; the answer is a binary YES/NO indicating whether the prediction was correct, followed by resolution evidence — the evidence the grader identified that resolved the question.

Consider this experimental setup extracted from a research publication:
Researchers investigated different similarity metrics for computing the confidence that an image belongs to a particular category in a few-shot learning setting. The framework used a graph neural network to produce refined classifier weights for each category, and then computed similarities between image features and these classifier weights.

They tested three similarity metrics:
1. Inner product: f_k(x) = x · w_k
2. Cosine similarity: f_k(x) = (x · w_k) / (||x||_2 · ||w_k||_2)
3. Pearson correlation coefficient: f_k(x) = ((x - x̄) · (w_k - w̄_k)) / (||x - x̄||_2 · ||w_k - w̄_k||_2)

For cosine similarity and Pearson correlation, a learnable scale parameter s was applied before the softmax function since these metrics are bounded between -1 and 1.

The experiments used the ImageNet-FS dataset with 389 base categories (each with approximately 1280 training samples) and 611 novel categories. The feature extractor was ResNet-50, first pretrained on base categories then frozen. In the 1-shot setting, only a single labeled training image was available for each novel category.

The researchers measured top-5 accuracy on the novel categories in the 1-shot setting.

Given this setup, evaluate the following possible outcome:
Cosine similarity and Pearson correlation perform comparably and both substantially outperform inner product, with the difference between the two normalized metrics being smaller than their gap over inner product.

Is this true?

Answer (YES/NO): NO